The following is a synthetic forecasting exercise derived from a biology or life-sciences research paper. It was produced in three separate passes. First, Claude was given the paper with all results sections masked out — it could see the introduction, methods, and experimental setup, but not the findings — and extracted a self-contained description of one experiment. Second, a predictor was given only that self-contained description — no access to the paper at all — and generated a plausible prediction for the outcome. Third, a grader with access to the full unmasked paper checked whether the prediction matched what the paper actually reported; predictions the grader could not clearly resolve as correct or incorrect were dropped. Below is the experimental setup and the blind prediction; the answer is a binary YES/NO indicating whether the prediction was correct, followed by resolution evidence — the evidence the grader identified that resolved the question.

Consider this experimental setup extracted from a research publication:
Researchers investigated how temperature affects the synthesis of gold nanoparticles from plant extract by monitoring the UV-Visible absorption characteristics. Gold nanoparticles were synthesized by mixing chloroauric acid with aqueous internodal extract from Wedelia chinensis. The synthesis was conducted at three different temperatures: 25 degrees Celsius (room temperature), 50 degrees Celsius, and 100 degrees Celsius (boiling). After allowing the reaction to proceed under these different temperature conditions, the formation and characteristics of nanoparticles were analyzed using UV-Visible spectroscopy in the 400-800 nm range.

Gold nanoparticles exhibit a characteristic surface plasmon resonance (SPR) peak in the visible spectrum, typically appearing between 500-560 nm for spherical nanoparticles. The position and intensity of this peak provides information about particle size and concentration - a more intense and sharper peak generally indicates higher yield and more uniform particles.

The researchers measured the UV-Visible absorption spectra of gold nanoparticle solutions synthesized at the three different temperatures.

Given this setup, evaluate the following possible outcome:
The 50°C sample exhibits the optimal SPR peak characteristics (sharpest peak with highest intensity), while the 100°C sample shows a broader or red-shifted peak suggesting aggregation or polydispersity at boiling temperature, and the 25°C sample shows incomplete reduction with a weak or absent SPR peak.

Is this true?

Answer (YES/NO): NO